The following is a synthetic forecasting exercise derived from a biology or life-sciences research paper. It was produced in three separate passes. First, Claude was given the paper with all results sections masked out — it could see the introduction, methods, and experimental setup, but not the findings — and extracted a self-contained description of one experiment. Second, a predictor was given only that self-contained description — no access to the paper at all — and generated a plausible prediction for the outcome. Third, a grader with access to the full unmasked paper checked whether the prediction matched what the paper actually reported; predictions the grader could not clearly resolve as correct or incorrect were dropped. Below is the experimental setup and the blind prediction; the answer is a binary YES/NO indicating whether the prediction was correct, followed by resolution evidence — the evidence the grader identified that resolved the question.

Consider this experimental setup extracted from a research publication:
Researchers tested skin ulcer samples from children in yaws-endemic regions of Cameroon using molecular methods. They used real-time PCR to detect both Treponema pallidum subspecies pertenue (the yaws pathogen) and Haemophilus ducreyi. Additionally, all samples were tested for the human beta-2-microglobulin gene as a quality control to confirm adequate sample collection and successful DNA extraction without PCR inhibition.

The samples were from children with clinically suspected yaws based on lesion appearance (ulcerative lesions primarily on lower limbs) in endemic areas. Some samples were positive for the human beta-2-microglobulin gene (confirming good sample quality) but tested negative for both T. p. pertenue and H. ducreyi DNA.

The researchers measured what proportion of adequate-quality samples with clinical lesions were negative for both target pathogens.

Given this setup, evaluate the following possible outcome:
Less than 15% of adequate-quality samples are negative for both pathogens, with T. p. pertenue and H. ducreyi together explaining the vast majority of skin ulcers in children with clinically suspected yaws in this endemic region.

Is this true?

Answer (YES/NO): NO